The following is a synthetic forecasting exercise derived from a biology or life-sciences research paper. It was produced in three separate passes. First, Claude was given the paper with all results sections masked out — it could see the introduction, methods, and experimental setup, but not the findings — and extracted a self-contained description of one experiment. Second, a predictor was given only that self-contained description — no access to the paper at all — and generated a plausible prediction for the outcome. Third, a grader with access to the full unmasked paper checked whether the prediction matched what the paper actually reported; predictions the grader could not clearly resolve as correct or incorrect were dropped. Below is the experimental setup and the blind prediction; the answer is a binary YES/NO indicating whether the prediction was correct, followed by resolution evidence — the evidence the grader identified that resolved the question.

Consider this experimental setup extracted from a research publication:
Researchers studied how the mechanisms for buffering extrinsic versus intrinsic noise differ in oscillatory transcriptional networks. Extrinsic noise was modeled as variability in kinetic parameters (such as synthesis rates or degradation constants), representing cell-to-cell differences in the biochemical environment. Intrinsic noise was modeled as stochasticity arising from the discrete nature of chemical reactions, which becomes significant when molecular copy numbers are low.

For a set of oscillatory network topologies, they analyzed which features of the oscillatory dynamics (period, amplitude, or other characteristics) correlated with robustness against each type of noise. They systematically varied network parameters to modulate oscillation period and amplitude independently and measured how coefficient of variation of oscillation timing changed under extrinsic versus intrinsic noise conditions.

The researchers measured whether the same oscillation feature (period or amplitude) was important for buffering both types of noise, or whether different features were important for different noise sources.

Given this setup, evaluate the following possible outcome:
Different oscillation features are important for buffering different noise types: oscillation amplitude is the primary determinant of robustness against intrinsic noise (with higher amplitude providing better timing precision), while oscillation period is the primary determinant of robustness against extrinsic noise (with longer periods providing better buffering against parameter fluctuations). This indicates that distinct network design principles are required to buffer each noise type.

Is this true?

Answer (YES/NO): YES